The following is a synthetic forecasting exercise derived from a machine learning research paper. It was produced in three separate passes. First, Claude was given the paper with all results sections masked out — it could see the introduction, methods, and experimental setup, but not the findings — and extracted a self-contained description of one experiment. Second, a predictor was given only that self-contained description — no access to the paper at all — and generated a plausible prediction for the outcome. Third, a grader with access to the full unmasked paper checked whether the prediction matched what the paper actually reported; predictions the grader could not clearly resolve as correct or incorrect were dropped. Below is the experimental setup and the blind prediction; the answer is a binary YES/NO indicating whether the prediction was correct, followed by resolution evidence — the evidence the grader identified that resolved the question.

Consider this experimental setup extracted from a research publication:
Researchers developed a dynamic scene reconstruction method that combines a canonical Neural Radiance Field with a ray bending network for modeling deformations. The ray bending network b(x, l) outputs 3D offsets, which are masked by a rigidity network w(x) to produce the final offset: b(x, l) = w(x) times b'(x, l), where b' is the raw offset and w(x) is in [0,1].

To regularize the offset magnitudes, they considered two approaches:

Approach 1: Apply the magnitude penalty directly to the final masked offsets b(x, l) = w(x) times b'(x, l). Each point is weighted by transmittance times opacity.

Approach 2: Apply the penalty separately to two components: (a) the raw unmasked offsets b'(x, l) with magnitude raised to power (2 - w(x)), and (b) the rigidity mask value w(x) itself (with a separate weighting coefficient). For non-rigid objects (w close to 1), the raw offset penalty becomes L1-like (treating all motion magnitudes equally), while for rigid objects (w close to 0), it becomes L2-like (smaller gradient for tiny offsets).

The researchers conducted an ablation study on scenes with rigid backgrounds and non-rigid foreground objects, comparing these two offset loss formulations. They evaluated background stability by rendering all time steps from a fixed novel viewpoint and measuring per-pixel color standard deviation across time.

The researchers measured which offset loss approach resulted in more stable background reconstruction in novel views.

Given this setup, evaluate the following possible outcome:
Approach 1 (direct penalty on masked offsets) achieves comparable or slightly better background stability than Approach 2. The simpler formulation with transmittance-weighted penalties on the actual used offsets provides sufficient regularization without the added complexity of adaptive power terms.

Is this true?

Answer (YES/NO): NO